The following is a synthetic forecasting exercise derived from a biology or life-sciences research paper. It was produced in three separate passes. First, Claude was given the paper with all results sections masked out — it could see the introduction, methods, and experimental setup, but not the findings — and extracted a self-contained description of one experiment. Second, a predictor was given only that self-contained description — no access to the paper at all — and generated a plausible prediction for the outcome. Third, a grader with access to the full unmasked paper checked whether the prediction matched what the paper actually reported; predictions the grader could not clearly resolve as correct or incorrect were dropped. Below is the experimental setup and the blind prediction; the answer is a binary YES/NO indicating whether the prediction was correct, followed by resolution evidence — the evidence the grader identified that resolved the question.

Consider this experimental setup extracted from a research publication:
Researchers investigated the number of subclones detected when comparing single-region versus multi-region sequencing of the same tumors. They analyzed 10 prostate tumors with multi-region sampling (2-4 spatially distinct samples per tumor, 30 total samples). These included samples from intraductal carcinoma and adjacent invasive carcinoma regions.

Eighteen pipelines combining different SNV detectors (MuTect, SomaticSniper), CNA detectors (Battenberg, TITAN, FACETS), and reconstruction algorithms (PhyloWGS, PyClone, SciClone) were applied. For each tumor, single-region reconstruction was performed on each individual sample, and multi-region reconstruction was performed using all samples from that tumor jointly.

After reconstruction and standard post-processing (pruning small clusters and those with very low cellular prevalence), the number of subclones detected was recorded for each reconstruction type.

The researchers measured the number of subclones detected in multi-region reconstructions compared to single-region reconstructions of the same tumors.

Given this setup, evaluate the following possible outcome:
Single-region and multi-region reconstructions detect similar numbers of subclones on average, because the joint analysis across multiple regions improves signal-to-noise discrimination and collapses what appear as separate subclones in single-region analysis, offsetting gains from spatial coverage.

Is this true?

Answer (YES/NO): NO